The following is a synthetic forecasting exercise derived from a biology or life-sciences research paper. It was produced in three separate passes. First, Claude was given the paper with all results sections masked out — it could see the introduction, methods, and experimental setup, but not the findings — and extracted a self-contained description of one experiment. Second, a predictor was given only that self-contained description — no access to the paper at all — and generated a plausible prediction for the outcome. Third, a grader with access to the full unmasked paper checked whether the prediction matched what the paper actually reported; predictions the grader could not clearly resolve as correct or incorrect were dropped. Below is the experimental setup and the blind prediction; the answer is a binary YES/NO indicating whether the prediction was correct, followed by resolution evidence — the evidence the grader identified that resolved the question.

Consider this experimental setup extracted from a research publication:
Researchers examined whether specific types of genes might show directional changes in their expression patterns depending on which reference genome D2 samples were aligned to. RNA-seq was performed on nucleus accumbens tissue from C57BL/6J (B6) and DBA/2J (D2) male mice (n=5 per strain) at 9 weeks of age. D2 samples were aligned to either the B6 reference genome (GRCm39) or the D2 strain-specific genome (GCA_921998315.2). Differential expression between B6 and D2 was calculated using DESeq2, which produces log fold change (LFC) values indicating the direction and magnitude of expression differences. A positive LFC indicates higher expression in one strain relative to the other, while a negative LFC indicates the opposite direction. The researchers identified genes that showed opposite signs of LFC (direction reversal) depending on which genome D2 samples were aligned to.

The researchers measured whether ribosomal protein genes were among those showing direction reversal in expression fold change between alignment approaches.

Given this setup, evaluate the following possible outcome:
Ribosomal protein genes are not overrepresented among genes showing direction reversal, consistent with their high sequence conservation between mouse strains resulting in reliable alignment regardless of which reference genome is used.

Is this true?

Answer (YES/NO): NO